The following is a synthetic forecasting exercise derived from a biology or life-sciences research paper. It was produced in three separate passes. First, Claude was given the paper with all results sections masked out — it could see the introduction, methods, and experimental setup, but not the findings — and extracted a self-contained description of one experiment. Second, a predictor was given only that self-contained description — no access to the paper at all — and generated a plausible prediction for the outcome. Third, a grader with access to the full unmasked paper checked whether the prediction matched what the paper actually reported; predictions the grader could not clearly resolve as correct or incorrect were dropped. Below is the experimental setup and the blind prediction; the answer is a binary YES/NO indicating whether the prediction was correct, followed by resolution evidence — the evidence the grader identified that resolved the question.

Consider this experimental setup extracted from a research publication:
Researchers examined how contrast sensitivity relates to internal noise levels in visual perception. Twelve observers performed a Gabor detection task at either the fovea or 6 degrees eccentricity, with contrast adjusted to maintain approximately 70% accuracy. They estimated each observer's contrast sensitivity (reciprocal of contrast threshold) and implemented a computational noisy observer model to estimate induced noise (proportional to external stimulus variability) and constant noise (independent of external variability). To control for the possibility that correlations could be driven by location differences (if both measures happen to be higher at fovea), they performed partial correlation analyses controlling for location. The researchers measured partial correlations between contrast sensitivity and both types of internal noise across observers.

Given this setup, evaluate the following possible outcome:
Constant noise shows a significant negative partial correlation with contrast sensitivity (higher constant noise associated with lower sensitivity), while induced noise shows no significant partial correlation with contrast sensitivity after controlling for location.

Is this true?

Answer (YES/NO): NO